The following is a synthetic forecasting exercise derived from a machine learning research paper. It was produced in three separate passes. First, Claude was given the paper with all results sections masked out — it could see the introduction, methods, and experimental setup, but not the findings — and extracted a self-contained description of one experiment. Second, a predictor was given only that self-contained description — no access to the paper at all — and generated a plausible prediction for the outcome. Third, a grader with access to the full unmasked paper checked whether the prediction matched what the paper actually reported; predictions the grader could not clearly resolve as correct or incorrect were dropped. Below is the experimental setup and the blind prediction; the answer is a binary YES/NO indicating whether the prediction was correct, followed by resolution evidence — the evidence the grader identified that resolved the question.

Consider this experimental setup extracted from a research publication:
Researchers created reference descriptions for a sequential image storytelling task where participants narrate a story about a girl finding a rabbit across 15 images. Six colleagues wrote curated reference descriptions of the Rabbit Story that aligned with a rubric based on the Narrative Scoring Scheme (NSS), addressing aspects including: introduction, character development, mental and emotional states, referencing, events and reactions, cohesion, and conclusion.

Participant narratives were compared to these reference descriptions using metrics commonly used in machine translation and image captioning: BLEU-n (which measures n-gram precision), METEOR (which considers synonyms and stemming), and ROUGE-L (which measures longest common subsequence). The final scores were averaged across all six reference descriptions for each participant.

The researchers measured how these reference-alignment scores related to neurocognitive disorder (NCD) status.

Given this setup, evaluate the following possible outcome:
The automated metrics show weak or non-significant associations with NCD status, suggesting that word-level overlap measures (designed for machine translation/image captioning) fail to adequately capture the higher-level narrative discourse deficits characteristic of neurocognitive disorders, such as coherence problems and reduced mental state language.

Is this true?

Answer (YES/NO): NO